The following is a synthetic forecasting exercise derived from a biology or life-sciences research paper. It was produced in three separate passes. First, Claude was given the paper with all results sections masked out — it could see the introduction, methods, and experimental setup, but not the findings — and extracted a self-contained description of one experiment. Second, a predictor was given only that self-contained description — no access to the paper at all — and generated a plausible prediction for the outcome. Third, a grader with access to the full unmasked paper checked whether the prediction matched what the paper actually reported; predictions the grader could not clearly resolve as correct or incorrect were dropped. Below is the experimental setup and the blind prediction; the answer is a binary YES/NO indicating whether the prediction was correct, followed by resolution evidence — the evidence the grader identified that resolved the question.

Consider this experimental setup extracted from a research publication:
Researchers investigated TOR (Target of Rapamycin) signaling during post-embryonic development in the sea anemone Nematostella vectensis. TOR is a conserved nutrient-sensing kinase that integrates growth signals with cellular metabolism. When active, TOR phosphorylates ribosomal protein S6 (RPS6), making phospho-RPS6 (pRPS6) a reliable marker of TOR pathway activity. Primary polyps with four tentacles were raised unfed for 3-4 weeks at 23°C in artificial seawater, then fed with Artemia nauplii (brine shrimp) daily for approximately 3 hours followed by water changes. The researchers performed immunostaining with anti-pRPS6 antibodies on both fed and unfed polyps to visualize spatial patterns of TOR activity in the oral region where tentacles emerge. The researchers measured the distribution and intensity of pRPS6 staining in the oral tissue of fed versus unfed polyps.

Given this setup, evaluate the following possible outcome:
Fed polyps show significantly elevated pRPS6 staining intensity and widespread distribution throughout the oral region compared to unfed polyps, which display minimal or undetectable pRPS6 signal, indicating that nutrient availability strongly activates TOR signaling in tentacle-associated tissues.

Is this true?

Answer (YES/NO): NO